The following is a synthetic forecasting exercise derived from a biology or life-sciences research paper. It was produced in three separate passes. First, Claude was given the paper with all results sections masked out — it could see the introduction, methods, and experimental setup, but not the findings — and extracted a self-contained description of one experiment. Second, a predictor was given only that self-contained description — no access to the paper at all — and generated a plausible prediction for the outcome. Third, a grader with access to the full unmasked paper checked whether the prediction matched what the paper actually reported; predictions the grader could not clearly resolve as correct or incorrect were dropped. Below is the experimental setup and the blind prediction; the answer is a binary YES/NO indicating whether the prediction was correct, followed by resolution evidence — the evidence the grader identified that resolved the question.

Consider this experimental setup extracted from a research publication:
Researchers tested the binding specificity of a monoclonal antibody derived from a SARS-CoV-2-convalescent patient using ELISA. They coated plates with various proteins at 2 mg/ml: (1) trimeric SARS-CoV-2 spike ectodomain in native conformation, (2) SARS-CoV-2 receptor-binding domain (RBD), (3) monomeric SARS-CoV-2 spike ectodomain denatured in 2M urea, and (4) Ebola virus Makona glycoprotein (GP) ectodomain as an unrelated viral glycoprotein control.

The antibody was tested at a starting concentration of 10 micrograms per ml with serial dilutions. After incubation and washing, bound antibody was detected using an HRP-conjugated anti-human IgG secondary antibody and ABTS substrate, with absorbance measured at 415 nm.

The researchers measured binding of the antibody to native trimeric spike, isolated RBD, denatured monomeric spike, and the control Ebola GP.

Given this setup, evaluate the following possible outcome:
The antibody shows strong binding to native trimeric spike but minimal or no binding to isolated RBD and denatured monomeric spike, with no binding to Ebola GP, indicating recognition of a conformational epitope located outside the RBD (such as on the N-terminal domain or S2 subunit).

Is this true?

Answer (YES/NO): NO